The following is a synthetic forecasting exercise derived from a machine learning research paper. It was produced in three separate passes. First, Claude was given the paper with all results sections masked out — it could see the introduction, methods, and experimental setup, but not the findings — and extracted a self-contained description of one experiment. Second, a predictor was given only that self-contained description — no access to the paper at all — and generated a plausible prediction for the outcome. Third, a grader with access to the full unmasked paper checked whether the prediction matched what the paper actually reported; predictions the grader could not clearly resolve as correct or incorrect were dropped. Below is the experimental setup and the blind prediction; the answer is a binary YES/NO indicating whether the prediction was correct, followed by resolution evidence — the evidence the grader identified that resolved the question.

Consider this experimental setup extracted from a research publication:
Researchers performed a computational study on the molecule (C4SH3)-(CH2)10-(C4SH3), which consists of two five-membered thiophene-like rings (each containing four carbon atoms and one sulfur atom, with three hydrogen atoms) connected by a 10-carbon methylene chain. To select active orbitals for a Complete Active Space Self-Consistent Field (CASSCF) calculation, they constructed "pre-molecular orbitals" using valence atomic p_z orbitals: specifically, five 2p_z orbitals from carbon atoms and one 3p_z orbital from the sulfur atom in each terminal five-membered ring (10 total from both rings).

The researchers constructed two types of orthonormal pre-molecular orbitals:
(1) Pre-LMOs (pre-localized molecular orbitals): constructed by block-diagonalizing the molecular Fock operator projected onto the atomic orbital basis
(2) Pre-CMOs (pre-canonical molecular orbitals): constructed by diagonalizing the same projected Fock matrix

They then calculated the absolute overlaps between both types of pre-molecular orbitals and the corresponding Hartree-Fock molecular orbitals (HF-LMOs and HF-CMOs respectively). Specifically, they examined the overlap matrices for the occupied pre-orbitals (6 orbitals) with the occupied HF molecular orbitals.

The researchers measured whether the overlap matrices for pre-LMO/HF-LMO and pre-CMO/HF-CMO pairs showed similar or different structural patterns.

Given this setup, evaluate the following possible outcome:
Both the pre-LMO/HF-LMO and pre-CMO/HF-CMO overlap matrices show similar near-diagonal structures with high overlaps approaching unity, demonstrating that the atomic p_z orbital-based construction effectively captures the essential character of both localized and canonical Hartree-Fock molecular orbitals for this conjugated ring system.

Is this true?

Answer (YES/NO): NO